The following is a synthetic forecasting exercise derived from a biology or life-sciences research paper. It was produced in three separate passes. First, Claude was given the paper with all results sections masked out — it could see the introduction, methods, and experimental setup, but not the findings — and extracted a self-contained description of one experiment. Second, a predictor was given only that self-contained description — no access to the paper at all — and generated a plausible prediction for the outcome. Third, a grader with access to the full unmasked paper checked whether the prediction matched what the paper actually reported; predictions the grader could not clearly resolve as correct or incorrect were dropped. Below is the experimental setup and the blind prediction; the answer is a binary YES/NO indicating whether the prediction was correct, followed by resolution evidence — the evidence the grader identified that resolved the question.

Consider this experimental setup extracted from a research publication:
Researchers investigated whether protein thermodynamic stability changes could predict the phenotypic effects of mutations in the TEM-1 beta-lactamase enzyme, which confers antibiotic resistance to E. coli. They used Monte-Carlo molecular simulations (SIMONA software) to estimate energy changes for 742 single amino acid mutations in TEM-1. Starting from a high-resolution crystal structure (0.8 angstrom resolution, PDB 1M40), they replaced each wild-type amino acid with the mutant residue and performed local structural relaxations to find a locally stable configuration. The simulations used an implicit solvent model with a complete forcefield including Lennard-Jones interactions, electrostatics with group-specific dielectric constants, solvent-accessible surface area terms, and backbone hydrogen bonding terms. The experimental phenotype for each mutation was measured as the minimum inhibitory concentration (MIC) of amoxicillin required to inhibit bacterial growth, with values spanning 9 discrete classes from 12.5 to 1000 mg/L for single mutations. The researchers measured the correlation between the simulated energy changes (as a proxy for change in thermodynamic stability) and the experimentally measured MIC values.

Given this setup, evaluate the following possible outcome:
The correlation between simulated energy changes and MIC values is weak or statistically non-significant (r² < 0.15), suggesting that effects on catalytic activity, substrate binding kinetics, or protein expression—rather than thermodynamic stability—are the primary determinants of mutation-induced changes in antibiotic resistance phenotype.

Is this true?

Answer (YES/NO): NO